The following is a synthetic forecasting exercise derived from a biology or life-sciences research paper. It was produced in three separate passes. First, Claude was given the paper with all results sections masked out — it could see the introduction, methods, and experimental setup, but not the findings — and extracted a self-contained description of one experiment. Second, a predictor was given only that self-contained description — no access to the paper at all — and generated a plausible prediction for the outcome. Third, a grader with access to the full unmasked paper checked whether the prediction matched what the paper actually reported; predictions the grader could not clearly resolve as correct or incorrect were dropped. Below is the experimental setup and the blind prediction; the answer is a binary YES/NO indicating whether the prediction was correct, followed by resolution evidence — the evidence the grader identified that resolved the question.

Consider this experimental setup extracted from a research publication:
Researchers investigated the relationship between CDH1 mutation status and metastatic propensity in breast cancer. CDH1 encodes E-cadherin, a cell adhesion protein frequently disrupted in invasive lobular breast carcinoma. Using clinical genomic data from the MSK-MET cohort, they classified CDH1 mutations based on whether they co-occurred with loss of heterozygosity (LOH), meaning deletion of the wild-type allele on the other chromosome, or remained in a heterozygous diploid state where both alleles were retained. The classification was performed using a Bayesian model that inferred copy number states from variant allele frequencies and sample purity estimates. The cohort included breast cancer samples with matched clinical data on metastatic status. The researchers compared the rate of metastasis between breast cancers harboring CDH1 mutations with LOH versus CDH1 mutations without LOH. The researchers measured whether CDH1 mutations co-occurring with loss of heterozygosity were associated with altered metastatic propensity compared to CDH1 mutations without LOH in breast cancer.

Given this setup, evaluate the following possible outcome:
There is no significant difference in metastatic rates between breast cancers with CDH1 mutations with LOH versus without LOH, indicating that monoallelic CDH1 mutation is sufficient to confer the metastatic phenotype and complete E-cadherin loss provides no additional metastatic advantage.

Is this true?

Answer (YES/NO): NO